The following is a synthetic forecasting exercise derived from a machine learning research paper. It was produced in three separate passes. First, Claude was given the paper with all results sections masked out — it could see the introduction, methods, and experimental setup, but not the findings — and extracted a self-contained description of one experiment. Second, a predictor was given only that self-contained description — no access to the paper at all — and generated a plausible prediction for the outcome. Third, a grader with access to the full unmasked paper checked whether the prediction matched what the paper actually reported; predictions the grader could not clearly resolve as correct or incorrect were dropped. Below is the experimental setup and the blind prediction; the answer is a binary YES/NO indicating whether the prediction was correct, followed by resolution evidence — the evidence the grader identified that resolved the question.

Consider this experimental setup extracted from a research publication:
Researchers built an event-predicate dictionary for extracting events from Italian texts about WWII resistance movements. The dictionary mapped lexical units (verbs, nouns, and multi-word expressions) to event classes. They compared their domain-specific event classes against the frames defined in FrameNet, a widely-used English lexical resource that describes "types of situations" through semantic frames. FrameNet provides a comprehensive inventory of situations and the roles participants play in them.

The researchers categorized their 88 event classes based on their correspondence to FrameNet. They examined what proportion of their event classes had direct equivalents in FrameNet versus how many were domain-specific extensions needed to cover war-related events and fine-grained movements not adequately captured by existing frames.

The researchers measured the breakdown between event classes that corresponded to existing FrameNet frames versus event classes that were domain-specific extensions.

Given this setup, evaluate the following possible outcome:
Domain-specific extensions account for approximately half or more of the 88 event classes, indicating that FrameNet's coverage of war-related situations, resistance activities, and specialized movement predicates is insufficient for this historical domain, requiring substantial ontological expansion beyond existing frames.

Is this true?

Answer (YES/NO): NO